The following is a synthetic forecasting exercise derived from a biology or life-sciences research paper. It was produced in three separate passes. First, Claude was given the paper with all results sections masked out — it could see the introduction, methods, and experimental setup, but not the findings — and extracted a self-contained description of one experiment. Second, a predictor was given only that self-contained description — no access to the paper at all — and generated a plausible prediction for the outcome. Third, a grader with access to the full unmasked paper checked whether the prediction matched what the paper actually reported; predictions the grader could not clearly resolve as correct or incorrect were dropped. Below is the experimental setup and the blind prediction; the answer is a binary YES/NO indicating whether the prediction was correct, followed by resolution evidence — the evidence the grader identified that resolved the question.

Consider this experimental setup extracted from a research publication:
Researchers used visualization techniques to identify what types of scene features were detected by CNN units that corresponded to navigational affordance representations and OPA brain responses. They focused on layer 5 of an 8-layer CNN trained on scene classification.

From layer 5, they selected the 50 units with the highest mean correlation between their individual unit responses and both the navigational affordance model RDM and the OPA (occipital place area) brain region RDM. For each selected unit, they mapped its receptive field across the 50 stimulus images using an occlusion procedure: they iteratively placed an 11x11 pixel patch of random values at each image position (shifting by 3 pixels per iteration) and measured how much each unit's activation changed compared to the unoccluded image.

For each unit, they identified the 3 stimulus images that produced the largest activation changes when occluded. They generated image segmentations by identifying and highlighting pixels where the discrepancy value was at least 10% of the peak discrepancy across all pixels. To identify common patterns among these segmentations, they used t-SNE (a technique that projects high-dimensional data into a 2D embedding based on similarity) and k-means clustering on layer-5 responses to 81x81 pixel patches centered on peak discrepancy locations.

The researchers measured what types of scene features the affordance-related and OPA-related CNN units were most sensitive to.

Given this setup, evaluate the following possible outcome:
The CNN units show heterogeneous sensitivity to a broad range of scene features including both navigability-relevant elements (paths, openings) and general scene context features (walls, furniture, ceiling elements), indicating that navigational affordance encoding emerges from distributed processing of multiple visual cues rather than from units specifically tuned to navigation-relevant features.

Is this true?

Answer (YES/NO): NO